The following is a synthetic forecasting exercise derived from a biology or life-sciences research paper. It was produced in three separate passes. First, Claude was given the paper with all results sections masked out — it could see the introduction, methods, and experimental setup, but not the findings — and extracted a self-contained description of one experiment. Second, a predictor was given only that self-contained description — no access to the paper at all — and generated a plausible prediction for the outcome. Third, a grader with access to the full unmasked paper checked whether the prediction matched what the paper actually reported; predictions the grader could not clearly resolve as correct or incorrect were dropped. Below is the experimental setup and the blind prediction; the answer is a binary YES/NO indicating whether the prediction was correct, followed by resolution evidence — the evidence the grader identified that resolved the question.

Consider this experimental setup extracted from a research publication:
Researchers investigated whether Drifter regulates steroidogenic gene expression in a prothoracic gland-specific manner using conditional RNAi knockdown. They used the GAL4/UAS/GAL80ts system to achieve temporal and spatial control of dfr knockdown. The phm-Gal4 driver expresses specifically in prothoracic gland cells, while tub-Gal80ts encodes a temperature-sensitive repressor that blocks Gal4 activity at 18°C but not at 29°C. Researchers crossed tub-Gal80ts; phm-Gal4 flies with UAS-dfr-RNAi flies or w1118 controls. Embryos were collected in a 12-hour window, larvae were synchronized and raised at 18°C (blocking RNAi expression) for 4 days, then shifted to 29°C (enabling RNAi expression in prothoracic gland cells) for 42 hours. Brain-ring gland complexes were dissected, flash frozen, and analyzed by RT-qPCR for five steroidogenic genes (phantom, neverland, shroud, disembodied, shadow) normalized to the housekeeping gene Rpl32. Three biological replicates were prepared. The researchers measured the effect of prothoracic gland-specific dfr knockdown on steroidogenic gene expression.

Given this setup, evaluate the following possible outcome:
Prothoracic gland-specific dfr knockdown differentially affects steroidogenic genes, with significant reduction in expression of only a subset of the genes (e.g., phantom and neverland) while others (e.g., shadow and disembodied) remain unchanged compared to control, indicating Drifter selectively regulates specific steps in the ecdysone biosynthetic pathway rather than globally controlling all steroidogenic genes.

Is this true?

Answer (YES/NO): NO